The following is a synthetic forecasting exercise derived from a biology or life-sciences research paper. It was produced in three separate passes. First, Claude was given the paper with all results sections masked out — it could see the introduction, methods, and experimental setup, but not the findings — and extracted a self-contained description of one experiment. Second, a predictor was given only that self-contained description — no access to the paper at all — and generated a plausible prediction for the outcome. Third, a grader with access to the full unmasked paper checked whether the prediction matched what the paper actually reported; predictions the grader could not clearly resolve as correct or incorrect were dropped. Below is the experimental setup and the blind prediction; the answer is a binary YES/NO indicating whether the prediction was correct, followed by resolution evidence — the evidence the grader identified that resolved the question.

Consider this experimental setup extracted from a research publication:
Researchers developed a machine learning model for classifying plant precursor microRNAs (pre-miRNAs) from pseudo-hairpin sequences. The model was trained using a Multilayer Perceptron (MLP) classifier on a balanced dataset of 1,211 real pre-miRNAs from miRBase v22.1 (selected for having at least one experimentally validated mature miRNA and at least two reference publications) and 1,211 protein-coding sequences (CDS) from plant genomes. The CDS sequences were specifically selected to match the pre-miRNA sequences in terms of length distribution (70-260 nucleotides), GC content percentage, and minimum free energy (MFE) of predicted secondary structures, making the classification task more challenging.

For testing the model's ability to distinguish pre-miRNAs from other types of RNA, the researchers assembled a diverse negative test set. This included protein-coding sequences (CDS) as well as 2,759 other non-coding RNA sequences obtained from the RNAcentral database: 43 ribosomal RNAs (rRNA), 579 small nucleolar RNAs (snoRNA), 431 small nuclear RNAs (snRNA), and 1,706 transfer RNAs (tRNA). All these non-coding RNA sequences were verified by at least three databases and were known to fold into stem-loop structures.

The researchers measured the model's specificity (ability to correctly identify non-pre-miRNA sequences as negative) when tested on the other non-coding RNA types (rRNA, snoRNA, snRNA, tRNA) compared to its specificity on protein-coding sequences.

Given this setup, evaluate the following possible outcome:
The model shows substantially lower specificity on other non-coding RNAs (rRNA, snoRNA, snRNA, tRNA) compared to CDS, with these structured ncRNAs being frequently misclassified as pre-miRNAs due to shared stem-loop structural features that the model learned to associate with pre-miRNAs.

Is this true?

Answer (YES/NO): YES